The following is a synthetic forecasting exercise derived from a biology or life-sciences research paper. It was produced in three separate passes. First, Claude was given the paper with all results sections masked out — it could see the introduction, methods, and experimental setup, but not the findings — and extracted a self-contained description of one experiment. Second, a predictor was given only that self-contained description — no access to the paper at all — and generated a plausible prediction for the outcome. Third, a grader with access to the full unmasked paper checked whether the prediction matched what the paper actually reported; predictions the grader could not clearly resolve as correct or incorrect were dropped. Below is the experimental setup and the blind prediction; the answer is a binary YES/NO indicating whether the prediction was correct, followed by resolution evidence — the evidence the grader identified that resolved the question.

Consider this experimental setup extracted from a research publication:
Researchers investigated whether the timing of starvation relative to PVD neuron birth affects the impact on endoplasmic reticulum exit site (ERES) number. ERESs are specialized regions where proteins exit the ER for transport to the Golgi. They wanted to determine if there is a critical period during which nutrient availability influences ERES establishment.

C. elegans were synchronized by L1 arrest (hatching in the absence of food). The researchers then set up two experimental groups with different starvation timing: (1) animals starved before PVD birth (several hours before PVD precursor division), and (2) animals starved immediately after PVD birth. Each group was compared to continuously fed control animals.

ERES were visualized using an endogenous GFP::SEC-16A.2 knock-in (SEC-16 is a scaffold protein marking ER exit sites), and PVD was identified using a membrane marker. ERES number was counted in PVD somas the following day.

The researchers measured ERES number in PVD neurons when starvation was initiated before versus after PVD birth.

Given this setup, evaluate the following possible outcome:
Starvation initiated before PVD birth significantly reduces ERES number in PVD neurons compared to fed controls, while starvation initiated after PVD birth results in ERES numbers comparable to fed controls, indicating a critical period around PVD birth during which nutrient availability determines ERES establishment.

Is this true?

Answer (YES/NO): NO